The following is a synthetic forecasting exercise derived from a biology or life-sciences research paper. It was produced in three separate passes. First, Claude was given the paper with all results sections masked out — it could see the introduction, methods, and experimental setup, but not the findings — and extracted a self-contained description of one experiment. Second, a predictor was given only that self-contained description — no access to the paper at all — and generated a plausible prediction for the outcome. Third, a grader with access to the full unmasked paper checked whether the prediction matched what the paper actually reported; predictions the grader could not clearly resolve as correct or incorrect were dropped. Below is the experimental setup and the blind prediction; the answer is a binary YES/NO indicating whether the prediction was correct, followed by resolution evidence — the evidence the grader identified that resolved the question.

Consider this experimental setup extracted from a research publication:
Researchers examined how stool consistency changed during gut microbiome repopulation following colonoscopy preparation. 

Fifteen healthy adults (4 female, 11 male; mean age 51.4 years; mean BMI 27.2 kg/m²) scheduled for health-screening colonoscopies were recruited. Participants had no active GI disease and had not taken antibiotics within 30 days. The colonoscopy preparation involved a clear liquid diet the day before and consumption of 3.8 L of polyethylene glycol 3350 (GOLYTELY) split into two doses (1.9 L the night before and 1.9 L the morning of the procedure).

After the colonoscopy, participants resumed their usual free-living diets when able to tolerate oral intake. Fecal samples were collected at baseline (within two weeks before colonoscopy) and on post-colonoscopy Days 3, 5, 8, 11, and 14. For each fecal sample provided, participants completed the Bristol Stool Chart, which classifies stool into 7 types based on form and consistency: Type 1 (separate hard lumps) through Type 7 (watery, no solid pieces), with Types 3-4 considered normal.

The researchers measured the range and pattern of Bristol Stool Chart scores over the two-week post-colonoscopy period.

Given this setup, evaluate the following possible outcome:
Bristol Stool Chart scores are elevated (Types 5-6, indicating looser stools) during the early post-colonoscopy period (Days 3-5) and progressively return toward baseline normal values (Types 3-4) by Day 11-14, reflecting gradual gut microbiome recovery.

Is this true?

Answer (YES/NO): NO